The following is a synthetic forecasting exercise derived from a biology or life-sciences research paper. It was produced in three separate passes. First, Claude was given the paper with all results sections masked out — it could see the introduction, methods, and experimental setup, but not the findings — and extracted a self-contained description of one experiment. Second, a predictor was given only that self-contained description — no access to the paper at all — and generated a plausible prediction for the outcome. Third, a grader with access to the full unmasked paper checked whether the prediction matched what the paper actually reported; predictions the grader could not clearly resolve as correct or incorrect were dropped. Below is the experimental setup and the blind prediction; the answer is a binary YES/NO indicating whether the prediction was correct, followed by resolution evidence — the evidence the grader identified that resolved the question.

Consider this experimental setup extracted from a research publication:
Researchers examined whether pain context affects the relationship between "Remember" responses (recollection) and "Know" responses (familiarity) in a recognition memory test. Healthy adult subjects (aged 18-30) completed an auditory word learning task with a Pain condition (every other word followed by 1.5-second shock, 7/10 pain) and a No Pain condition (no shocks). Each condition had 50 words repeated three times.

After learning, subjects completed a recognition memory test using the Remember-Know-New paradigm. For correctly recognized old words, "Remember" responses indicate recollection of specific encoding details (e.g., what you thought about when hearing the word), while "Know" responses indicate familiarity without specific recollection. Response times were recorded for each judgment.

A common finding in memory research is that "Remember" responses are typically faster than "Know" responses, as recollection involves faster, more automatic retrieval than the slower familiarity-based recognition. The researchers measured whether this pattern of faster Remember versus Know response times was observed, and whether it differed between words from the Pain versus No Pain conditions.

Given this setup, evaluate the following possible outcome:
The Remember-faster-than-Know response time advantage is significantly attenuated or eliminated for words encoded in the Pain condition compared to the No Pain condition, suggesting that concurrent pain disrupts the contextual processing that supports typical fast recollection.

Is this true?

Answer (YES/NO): NO